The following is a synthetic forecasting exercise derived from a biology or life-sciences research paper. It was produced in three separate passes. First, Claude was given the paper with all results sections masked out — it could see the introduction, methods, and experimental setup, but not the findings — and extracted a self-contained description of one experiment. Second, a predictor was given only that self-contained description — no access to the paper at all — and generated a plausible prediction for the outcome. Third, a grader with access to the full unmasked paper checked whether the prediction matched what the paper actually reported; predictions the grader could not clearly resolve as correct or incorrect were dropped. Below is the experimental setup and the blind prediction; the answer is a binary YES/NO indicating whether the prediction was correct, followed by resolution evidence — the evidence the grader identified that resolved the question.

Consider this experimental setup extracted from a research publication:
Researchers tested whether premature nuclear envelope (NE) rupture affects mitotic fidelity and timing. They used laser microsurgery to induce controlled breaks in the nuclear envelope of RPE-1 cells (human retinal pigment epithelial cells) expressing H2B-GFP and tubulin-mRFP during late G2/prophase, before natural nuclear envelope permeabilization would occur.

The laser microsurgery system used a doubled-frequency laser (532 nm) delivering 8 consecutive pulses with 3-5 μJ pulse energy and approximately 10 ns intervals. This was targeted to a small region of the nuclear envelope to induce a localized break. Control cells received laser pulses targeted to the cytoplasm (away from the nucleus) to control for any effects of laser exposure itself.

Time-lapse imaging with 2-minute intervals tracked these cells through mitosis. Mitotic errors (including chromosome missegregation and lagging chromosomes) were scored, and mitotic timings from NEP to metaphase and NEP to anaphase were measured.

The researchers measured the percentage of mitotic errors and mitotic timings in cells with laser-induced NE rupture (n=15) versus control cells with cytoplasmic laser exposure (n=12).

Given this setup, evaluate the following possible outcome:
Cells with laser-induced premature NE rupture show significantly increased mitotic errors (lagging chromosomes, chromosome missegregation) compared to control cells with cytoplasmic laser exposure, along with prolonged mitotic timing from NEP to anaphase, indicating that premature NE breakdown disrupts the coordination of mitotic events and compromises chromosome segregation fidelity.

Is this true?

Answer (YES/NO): YES